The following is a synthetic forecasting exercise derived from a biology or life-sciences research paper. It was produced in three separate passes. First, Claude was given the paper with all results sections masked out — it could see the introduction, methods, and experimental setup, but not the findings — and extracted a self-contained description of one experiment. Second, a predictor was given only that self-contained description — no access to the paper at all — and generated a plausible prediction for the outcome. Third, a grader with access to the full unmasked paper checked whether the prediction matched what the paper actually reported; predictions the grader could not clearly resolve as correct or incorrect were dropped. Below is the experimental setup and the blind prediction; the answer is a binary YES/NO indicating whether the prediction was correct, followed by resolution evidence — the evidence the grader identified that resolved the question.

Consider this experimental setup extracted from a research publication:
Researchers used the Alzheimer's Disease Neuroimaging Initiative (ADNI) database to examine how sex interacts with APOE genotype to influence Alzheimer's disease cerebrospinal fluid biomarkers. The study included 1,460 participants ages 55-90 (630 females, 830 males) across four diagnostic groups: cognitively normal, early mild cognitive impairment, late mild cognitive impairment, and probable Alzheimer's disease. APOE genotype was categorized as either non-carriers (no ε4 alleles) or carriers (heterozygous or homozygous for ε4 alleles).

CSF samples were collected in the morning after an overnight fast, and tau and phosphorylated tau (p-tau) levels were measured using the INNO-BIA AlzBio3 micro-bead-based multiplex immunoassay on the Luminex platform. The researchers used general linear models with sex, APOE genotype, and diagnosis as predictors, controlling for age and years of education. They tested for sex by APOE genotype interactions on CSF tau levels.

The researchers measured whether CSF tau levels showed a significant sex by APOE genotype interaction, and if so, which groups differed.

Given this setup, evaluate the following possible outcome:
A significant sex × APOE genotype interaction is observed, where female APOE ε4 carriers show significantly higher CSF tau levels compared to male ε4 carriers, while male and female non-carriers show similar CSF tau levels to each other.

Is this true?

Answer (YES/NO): YES